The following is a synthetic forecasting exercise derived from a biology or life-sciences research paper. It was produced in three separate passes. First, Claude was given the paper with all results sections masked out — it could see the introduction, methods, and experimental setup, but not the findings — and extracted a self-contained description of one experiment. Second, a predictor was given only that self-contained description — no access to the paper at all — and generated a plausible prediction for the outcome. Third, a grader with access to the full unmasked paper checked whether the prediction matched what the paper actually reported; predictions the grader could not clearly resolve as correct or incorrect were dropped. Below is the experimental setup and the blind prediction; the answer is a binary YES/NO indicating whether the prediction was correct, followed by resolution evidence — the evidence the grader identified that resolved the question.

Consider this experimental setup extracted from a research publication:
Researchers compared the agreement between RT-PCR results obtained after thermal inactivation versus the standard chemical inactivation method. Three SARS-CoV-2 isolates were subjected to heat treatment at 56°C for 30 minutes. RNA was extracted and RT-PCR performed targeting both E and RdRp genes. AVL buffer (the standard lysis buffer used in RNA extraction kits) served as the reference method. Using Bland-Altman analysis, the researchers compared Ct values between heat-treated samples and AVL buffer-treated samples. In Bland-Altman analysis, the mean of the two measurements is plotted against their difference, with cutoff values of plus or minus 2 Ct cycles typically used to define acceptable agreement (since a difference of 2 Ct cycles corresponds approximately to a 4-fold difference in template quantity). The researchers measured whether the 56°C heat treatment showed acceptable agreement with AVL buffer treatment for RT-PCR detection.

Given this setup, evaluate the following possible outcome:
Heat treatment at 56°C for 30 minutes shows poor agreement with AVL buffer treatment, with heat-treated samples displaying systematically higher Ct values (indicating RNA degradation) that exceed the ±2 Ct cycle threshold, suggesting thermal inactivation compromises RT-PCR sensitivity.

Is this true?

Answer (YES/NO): NO